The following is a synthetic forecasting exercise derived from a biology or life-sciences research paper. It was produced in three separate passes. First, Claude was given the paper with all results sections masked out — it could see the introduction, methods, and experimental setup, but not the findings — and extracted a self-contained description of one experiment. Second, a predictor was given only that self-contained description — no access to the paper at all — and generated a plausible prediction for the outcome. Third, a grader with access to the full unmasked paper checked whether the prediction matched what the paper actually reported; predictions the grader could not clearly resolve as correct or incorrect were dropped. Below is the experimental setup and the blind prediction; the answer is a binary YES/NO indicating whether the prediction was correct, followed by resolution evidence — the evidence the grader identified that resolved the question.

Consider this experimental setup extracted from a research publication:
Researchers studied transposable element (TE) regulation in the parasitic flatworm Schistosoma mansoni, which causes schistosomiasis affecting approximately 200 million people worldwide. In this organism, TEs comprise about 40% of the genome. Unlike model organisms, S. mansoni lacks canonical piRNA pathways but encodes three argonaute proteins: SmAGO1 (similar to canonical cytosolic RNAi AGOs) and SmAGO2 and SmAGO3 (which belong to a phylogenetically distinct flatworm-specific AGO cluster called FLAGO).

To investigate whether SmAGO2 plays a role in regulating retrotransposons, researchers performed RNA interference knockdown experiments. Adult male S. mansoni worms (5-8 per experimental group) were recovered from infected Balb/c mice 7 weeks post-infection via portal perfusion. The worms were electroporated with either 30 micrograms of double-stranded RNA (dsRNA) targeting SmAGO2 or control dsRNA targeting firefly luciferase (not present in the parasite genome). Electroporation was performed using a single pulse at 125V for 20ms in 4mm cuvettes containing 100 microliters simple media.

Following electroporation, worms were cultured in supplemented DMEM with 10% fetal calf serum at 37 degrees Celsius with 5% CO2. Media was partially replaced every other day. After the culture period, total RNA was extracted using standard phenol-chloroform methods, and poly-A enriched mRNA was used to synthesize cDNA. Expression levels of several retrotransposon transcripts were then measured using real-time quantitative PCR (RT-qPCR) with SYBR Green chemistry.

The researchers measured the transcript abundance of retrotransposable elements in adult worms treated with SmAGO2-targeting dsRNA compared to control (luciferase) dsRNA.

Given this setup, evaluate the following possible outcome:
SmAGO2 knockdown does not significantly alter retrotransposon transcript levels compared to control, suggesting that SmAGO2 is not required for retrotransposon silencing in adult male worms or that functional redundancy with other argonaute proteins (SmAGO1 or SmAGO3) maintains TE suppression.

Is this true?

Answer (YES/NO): NO